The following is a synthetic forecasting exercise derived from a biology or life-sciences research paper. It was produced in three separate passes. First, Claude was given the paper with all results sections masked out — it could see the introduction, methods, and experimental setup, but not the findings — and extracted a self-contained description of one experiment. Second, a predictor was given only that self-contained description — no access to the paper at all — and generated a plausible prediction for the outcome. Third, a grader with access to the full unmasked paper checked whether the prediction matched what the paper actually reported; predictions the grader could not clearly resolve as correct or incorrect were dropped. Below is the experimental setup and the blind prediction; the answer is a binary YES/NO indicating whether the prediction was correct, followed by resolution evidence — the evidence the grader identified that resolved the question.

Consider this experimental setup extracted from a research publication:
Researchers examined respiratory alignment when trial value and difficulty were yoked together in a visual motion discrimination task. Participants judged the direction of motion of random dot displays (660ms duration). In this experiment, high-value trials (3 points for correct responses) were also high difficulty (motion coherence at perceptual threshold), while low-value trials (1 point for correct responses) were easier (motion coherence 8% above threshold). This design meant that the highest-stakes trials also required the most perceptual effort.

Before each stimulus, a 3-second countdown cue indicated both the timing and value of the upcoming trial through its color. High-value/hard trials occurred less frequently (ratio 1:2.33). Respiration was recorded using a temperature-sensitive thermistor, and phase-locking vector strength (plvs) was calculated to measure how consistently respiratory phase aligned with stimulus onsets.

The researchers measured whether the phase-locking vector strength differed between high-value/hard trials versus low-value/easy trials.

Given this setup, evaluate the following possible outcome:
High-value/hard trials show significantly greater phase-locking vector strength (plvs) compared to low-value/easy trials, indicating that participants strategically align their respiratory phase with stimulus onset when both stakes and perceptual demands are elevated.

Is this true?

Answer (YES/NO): YES